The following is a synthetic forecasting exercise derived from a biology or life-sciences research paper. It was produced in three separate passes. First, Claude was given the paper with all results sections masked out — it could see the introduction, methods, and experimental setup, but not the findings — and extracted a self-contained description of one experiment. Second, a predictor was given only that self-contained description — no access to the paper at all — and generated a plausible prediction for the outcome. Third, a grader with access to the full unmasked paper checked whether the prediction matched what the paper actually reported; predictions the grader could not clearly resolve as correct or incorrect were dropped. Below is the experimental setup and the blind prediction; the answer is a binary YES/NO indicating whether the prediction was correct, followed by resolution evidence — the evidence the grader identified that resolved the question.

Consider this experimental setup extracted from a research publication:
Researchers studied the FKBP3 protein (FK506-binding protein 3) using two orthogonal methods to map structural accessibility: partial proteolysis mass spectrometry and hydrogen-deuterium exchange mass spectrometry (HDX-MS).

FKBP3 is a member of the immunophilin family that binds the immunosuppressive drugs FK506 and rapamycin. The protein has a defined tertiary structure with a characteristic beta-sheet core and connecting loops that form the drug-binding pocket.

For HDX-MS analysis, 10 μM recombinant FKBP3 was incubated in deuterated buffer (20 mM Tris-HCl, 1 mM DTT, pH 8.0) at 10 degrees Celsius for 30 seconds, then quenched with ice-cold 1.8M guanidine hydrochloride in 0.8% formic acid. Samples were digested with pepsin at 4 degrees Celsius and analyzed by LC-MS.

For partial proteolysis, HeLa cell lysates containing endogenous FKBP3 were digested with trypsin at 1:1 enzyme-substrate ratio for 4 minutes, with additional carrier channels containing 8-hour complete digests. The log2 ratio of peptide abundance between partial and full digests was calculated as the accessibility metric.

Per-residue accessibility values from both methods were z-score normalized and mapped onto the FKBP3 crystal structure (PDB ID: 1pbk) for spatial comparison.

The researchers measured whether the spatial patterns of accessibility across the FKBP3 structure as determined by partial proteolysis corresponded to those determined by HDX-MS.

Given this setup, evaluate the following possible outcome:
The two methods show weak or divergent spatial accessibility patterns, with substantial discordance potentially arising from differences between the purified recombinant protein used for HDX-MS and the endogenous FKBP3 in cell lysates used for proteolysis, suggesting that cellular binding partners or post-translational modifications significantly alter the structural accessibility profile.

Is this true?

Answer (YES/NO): NO